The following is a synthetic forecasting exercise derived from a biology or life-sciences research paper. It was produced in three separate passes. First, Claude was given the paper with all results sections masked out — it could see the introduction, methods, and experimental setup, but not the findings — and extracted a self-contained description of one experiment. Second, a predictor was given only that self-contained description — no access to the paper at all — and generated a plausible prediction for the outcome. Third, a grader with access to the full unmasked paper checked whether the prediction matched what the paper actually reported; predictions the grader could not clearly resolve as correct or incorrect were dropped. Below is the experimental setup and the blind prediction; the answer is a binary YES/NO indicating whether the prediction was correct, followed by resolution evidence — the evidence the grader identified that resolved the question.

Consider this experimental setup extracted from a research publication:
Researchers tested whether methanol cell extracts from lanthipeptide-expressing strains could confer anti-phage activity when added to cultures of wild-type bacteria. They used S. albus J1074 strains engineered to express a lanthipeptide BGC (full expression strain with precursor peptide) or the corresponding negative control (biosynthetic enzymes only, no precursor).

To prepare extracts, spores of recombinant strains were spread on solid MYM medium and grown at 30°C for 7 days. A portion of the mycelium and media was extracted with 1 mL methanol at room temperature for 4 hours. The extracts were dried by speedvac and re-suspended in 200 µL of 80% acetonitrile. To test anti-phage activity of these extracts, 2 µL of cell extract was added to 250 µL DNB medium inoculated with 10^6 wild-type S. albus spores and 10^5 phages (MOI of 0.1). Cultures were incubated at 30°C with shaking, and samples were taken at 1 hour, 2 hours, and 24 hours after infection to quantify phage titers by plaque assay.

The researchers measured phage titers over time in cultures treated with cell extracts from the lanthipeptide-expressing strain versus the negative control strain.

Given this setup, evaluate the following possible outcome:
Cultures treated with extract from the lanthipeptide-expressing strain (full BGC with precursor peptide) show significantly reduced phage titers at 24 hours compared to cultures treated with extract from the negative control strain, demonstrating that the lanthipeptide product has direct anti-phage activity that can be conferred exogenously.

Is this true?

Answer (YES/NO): NO